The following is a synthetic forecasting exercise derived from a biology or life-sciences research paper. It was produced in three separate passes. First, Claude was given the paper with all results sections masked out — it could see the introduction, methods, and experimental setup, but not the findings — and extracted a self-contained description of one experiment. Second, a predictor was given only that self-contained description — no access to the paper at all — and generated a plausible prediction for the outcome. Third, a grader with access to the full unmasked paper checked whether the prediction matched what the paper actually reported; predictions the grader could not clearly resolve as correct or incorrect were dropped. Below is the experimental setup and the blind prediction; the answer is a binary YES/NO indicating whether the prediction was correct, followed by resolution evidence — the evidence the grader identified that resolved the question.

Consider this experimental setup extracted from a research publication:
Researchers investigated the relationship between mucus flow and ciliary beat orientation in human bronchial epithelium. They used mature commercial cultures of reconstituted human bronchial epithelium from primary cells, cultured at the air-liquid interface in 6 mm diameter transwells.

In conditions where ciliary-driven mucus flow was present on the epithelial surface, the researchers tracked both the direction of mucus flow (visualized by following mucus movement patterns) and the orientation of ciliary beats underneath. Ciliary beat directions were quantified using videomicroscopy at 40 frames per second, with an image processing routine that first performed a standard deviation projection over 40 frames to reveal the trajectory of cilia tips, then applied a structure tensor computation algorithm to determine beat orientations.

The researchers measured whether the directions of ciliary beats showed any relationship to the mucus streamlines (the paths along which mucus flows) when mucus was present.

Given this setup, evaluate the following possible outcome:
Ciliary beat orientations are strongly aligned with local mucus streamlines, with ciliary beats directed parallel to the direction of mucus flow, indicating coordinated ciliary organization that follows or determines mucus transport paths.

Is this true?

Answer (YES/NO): NO